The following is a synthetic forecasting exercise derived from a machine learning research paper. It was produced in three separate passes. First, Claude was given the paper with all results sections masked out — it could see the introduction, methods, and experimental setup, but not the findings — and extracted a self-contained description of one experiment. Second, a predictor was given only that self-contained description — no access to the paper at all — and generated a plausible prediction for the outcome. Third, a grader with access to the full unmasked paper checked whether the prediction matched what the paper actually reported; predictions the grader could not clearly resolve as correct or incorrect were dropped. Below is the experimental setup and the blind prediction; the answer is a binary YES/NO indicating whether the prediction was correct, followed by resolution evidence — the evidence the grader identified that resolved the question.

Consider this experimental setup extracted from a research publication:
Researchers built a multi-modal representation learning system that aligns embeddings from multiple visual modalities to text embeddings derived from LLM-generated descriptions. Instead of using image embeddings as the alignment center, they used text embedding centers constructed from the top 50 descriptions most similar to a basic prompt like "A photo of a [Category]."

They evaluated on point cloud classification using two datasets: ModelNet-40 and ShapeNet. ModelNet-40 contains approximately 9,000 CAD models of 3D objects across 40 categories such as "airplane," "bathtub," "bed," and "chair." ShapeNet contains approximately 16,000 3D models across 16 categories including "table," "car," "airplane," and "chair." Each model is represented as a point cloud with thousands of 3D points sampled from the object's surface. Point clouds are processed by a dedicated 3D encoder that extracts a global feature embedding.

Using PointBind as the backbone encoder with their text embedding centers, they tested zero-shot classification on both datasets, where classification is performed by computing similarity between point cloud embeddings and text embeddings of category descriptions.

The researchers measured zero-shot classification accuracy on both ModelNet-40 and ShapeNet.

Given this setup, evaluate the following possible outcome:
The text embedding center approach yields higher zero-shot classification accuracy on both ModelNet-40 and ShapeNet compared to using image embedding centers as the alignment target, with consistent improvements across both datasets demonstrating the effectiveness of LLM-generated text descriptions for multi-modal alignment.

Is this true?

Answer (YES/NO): YES